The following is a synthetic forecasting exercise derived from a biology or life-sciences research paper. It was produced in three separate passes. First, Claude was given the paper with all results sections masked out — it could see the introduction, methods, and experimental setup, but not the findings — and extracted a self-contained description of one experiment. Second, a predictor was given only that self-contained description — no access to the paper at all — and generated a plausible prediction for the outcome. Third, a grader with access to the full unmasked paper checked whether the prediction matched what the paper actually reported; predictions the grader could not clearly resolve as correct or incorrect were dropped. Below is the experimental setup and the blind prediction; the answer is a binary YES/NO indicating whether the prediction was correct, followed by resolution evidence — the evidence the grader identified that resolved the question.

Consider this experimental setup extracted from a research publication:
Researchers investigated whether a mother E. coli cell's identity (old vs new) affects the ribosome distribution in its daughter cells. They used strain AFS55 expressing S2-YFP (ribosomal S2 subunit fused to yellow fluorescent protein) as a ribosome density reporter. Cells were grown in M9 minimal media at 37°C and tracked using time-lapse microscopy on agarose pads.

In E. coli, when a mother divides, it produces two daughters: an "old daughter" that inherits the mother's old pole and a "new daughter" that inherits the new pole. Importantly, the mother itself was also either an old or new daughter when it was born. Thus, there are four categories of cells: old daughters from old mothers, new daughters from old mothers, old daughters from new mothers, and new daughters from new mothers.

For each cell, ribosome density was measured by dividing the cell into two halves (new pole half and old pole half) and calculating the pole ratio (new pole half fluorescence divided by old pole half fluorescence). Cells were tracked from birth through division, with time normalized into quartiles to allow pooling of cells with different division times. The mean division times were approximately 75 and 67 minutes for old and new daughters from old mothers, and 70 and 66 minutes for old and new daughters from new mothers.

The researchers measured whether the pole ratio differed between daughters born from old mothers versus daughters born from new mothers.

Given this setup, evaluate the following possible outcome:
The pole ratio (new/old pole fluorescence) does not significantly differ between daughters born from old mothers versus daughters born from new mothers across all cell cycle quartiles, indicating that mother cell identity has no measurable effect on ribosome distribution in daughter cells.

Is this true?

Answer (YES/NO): NO